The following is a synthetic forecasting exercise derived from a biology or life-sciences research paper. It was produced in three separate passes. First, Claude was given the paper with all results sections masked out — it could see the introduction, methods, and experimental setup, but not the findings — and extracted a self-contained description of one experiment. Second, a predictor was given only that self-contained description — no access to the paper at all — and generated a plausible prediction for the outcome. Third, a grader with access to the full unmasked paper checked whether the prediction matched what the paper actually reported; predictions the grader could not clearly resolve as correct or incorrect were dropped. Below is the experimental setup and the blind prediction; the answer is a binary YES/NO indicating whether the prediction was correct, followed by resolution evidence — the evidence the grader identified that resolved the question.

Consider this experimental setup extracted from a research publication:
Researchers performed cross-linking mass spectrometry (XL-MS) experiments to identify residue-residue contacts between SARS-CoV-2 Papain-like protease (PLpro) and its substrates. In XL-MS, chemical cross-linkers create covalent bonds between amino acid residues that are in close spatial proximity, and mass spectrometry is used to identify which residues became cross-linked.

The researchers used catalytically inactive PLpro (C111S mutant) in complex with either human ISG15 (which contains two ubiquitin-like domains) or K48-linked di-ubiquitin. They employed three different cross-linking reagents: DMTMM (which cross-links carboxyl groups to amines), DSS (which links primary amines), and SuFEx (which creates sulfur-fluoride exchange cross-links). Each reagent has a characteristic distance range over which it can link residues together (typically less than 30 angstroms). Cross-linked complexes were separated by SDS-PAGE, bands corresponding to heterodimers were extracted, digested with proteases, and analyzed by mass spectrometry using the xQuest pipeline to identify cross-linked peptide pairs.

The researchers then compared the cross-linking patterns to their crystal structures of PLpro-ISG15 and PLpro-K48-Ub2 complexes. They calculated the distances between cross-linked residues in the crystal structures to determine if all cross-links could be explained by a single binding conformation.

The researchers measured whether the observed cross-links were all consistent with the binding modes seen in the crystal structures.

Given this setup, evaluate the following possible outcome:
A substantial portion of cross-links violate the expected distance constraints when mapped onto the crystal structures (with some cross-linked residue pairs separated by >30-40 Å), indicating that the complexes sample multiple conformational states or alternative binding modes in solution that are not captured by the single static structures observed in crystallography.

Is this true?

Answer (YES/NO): YES